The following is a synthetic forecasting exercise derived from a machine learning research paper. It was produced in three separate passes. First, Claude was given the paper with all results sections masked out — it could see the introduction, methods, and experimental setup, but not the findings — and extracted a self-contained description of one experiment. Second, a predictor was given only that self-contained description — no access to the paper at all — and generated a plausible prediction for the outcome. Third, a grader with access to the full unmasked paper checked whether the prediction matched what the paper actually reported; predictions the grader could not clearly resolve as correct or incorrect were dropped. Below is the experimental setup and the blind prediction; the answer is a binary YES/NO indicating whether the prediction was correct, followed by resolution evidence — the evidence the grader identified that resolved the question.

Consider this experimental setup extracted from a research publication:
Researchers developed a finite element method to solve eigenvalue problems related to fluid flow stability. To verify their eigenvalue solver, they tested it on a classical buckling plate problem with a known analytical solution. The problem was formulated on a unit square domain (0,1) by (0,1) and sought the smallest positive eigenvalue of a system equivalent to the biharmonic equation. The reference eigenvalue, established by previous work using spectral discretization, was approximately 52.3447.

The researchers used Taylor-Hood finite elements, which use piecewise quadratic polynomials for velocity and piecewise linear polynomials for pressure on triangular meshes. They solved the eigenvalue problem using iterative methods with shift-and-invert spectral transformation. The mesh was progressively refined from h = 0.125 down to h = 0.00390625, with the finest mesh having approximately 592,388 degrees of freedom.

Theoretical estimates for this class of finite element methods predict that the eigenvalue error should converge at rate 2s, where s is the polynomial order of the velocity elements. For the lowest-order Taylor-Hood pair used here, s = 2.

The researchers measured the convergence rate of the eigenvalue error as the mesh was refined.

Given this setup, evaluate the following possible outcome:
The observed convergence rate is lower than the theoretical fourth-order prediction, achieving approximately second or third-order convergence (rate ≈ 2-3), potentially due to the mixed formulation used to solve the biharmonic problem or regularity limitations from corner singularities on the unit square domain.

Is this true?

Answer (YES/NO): NO